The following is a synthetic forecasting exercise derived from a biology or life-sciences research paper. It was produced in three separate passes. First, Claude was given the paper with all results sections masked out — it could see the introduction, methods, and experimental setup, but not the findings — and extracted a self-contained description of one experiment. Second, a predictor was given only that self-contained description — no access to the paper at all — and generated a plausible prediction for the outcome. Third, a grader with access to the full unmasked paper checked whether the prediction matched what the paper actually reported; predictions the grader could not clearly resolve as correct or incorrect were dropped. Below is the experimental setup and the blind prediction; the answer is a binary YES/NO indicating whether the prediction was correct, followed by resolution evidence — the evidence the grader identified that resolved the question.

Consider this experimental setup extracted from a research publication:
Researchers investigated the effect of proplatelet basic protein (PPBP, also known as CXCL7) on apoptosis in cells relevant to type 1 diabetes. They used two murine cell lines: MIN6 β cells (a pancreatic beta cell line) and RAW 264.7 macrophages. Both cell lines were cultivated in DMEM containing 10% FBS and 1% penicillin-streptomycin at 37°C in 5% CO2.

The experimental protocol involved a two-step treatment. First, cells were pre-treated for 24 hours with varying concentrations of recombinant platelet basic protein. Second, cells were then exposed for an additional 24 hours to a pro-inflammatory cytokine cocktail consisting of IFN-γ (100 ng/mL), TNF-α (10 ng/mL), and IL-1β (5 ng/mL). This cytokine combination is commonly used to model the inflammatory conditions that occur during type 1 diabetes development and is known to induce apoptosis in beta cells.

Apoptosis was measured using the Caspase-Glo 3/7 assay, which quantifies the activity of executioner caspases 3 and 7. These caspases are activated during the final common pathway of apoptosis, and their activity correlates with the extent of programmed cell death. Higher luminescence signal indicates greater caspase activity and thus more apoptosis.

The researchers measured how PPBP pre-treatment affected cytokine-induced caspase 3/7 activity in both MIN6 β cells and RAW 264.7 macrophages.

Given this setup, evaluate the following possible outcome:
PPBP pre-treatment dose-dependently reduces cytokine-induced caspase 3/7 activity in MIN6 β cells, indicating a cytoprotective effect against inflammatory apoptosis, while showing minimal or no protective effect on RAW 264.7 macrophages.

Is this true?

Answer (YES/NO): NO